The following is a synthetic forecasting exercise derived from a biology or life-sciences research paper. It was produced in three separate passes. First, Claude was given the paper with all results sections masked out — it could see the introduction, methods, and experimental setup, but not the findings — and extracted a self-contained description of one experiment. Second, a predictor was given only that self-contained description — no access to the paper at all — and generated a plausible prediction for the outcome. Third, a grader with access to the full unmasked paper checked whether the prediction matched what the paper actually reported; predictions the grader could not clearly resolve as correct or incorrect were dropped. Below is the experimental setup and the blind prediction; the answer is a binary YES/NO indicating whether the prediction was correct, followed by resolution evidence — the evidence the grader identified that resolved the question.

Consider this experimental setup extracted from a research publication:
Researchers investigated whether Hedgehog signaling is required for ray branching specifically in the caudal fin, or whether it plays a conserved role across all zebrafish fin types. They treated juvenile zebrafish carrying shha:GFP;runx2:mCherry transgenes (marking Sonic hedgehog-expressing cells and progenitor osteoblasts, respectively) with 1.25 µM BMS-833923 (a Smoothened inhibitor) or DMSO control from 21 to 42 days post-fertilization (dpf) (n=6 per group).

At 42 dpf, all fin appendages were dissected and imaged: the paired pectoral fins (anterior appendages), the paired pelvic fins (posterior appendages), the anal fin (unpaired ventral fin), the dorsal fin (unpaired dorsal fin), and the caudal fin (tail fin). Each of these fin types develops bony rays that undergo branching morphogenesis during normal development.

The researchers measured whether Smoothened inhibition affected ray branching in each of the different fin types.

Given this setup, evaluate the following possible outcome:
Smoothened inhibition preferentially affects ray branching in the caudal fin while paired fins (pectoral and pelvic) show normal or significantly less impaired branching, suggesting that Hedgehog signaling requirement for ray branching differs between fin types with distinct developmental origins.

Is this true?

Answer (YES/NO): NO